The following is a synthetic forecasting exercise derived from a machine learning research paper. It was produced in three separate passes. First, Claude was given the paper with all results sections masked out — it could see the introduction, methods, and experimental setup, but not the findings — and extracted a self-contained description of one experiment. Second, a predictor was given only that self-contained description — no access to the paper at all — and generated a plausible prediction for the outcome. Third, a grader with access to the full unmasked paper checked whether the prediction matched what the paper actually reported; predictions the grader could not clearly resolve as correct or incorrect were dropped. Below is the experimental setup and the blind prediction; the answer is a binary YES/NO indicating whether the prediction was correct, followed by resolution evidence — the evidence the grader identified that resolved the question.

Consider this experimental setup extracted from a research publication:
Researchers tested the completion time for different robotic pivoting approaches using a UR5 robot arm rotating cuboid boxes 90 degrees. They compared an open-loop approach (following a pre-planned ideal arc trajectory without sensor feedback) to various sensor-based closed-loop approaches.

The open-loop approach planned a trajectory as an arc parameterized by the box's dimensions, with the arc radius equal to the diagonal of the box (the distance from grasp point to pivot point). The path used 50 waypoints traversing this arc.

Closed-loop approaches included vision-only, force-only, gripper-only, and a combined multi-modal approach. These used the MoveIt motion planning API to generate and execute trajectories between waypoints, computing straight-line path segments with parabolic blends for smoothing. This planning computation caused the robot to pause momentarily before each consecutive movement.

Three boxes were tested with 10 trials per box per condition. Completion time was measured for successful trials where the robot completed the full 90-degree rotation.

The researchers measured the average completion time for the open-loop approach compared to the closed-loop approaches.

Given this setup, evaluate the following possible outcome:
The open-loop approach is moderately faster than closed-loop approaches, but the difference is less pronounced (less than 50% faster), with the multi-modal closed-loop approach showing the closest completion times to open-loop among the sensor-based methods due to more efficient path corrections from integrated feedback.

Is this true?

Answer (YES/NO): NO